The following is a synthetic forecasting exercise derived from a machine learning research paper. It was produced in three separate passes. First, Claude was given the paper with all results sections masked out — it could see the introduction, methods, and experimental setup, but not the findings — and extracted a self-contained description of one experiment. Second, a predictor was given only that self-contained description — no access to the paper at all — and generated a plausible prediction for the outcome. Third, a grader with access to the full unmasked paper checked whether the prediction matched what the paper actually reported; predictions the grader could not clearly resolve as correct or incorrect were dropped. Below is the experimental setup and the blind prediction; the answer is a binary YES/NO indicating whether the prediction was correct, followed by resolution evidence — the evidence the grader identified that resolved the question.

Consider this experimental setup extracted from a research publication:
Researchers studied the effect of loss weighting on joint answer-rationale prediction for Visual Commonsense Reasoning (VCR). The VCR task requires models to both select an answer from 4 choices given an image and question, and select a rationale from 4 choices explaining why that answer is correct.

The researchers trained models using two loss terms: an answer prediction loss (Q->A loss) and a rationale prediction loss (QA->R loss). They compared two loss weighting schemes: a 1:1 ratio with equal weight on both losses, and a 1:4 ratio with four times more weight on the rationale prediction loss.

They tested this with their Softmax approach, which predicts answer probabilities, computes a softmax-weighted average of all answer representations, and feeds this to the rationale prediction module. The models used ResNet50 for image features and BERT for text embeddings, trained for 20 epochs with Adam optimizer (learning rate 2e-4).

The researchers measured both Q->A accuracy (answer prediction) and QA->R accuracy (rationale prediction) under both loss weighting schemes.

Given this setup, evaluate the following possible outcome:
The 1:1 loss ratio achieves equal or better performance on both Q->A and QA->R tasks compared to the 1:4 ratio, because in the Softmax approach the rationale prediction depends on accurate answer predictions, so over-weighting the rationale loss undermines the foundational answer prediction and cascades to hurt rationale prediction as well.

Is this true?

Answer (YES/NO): NO